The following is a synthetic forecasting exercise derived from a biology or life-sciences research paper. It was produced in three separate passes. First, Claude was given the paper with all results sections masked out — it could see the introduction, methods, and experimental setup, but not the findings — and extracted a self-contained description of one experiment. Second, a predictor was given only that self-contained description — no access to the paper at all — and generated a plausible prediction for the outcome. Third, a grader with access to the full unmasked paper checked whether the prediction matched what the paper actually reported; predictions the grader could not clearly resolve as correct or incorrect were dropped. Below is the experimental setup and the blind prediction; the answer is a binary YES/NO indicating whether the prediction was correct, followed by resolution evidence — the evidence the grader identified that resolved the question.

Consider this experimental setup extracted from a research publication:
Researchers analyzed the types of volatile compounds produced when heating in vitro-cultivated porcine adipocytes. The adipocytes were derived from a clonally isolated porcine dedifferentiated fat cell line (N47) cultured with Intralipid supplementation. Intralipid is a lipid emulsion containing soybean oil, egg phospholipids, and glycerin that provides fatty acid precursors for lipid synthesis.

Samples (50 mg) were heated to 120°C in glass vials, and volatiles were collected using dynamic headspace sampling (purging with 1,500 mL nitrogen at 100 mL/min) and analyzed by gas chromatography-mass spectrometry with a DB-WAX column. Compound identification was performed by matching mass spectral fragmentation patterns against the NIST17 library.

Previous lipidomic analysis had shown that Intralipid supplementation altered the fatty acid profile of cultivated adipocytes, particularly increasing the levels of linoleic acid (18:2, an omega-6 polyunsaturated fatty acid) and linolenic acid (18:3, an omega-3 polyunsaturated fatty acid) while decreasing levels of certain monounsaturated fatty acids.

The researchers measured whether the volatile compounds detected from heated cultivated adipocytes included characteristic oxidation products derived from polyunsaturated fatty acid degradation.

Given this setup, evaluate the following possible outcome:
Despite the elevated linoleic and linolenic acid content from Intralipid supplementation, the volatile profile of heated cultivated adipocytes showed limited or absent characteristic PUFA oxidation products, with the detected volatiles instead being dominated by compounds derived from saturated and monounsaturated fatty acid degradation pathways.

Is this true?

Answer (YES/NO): NO